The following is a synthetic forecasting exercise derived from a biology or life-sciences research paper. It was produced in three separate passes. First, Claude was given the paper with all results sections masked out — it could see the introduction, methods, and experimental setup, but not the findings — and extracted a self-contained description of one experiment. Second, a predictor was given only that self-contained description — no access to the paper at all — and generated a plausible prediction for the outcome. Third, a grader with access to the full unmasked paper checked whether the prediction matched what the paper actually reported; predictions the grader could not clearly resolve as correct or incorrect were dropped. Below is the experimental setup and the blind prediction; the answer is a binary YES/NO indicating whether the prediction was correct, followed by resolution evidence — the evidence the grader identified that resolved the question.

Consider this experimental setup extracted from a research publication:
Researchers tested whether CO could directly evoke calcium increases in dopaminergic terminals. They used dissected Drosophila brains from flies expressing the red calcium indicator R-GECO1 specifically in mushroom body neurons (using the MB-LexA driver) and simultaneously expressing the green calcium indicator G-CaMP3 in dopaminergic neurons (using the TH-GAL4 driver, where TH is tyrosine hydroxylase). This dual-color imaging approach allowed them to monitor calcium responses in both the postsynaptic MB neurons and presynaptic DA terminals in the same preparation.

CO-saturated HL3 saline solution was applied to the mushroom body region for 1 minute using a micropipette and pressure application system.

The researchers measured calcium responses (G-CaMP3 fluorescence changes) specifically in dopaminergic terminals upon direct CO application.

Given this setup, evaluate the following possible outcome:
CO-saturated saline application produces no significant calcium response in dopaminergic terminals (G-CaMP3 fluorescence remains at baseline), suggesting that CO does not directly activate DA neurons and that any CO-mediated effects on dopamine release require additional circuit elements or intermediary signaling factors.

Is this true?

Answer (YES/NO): NO